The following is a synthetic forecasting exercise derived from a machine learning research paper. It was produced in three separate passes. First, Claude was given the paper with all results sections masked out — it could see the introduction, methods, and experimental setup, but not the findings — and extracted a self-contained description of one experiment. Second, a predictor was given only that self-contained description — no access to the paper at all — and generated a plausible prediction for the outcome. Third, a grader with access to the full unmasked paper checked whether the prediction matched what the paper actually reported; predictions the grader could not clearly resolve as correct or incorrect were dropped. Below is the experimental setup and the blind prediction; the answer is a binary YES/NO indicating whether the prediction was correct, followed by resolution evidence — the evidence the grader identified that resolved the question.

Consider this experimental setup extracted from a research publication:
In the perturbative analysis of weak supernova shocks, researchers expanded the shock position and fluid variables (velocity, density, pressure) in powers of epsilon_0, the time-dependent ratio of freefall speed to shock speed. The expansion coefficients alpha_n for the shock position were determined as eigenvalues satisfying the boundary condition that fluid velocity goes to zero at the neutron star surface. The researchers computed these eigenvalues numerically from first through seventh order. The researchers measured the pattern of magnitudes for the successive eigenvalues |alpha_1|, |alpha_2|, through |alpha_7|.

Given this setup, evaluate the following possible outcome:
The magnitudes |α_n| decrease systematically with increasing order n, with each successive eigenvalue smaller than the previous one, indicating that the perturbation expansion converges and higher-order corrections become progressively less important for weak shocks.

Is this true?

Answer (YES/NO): YES